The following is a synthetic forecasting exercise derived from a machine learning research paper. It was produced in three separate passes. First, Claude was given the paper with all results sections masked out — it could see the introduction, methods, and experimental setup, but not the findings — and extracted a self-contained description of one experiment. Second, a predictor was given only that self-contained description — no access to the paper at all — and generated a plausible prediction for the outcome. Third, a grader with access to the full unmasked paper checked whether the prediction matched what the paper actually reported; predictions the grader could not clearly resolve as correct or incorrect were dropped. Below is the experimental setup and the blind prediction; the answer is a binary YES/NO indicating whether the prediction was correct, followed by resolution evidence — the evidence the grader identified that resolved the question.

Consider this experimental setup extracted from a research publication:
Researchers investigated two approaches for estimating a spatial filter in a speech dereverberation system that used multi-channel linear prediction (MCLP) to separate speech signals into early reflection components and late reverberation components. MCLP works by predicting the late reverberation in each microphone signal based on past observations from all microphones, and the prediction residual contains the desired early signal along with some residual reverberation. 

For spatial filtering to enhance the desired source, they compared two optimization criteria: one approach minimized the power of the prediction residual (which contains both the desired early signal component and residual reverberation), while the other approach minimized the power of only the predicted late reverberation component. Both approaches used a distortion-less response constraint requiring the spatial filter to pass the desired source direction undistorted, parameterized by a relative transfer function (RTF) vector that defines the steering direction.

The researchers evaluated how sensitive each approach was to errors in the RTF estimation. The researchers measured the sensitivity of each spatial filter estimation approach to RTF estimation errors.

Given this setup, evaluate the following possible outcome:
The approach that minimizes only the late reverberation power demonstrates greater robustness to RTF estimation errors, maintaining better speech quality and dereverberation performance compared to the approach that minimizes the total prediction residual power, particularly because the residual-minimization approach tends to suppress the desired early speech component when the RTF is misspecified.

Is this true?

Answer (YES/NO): NO